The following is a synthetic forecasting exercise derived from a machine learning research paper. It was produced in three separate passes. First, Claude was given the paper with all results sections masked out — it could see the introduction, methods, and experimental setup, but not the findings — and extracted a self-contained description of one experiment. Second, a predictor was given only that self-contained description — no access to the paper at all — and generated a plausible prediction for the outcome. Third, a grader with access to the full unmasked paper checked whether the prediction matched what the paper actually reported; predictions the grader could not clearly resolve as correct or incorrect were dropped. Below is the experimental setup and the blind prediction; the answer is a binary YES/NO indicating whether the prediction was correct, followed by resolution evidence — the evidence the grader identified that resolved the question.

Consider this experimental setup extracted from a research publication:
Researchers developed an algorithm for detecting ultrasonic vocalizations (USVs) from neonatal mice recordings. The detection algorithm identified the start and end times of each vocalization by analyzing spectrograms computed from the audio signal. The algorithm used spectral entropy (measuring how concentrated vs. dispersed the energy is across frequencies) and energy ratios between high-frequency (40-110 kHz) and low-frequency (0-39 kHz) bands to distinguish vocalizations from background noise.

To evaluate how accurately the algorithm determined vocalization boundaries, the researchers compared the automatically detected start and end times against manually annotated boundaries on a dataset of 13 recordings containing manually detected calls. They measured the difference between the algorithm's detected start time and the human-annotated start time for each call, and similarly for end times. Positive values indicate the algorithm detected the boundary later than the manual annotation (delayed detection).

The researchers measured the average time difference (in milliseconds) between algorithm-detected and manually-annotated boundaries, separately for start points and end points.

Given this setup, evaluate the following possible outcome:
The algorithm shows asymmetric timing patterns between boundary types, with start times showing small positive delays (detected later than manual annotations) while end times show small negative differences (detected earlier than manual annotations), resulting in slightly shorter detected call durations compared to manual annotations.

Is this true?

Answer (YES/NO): NO